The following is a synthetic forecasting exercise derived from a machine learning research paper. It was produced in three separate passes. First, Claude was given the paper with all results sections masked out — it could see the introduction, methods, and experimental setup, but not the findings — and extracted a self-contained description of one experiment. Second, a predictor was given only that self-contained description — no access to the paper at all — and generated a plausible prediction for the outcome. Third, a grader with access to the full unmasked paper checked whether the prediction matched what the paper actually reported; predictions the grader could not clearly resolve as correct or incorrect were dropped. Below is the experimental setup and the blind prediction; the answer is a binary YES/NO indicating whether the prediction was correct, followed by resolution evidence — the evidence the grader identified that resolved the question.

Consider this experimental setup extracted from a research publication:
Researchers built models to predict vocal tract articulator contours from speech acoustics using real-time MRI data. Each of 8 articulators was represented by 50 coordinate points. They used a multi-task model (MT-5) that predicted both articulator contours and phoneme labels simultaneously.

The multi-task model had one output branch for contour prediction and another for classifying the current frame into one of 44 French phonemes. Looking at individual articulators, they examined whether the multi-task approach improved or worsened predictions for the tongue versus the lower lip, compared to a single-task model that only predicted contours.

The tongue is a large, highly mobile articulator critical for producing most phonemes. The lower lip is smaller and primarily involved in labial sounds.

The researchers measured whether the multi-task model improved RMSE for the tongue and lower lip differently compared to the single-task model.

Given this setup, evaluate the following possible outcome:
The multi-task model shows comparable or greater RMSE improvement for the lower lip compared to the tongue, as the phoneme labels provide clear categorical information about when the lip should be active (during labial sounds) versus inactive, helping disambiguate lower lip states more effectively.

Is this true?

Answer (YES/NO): NO